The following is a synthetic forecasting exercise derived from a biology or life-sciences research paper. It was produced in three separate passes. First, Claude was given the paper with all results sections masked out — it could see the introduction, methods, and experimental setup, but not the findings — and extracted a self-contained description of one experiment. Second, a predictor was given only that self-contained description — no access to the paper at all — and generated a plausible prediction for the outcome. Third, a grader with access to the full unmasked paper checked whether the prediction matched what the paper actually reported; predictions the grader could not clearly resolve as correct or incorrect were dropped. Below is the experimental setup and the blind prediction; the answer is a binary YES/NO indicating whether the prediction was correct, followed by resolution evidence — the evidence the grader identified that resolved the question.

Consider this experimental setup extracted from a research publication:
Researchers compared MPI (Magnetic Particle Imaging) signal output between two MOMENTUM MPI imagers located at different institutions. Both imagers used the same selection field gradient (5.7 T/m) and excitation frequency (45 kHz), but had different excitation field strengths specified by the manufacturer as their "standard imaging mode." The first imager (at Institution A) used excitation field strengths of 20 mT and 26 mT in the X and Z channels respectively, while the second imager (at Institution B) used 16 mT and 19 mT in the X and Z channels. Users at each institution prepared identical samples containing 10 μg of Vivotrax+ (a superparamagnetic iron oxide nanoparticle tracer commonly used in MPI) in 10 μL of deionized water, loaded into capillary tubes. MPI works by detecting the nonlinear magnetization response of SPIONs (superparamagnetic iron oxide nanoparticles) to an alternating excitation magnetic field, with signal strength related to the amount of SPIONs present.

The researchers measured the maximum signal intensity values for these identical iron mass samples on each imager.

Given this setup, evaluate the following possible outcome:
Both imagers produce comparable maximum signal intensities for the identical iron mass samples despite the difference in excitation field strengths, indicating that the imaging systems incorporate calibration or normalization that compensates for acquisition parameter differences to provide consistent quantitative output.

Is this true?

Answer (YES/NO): NO